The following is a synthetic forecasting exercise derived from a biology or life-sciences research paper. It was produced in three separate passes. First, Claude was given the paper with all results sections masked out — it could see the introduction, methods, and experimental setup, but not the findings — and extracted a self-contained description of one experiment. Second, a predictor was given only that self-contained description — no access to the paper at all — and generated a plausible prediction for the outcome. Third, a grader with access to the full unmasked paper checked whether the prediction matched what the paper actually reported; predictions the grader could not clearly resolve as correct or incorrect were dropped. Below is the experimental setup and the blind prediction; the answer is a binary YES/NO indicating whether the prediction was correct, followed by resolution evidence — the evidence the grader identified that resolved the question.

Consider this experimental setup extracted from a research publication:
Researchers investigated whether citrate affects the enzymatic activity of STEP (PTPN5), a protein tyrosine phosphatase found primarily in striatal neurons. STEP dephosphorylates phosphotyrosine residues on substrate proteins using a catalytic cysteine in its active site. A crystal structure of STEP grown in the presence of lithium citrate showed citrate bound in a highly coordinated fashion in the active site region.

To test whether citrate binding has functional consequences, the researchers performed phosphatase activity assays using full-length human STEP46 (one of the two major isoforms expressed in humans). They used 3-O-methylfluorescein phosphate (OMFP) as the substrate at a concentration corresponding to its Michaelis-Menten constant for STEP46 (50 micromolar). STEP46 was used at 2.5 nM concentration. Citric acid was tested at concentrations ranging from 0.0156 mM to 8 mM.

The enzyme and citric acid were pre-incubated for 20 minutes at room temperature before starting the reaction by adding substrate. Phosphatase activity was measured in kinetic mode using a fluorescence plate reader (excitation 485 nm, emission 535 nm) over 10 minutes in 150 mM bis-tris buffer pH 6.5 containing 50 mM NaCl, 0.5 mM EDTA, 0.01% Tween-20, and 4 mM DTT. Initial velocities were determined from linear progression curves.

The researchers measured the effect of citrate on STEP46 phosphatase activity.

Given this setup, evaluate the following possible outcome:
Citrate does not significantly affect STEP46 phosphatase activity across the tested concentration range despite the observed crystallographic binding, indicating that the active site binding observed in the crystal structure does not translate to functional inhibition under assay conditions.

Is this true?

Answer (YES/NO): NO